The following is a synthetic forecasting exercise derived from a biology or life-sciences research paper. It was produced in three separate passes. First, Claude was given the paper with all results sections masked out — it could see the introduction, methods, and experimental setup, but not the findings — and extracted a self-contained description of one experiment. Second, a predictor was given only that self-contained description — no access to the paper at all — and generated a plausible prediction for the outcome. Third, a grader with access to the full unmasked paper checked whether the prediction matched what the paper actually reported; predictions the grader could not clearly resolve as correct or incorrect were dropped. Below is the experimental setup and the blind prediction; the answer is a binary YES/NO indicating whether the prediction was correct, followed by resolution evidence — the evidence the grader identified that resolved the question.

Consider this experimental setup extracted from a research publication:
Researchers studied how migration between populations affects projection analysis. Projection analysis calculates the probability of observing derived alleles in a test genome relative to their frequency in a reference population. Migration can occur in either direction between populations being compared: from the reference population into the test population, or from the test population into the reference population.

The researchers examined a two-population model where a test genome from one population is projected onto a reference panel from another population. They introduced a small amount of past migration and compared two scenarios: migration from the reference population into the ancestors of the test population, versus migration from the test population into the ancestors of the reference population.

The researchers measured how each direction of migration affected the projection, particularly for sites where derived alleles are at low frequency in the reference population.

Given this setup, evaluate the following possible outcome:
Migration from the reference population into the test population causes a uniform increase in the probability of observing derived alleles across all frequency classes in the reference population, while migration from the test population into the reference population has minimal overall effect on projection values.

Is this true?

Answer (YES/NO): NO